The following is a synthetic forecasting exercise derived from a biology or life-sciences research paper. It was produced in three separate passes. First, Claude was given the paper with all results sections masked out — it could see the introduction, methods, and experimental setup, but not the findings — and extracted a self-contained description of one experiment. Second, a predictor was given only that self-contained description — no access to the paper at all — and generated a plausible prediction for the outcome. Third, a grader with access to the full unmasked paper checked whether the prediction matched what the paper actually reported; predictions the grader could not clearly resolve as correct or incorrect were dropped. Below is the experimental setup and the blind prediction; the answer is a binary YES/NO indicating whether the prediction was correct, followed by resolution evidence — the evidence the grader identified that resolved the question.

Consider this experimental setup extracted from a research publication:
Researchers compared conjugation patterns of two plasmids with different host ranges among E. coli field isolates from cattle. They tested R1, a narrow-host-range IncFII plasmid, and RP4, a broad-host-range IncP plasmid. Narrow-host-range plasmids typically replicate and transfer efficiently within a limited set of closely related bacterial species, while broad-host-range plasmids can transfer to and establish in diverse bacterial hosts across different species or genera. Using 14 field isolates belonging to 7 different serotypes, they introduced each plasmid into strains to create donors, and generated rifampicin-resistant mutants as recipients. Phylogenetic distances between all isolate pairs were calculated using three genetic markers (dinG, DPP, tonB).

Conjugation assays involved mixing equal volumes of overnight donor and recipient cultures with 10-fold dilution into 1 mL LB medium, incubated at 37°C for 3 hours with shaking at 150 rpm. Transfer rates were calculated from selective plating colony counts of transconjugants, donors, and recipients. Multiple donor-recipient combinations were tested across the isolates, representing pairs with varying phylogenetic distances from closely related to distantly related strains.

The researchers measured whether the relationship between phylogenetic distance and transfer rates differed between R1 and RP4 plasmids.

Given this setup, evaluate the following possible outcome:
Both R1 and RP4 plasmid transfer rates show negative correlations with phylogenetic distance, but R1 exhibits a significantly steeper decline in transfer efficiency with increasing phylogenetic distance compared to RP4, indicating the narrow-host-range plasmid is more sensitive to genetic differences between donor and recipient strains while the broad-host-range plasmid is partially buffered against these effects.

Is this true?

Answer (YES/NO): NO